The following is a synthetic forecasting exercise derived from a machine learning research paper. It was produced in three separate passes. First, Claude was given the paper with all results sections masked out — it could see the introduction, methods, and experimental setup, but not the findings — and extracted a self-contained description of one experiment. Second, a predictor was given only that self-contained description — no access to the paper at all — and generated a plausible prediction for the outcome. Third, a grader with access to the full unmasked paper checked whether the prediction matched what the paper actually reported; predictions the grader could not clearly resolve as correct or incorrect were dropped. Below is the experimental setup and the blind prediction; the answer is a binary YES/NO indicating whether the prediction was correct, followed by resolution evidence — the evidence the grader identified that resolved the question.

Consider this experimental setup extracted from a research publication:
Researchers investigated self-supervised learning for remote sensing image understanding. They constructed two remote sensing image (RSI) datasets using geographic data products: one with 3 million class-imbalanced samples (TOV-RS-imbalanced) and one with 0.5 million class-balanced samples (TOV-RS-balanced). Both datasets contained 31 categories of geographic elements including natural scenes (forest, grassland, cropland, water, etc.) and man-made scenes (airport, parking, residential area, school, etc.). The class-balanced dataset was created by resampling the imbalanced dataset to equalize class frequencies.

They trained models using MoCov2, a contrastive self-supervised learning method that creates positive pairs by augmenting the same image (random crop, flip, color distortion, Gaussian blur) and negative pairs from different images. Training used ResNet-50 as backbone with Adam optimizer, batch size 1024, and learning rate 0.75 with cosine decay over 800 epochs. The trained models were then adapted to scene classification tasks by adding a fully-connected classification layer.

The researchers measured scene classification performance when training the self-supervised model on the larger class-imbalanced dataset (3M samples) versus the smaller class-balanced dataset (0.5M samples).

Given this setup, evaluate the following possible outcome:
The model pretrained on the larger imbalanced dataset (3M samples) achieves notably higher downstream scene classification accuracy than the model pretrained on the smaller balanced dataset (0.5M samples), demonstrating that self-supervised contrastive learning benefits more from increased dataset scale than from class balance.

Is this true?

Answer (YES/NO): NO